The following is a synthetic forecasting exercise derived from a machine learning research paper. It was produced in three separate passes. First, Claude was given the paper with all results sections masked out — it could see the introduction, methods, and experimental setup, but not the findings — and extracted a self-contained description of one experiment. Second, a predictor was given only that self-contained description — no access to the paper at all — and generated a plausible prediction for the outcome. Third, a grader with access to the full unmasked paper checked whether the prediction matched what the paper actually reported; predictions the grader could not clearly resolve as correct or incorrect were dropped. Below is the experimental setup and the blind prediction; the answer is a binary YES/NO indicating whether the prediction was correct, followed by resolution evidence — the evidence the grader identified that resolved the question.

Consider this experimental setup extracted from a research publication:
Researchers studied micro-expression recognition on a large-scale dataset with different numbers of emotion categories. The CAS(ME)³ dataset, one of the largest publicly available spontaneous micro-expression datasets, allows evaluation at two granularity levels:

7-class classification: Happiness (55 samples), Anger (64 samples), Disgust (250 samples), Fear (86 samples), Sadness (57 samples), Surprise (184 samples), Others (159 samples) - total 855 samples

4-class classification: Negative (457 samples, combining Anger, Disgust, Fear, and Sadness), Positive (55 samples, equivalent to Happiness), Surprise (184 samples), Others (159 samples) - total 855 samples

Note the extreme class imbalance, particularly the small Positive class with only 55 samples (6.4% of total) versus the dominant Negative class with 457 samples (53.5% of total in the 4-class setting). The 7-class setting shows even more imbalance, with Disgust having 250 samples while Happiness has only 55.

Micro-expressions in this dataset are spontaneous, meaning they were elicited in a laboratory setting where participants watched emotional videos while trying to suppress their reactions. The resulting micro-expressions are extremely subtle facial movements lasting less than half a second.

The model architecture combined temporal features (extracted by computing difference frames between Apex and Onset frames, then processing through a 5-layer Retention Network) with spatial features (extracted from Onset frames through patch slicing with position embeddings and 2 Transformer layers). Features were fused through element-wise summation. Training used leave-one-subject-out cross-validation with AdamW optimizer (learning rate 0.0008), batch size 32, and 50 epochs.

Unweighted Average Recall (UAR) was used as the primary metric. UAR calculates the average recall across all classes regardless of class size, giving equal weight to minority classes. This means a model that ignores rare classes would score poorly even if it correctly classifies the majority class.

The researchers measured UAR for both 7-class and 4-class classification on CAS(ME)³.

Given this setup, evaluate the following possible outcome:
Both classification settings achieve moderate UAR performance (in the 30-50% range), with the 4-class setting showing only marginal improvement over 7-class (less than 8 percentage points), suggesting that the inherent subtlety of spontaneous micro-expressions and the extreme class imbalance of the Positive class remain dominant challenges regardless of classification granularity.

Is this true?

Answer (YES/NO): NO